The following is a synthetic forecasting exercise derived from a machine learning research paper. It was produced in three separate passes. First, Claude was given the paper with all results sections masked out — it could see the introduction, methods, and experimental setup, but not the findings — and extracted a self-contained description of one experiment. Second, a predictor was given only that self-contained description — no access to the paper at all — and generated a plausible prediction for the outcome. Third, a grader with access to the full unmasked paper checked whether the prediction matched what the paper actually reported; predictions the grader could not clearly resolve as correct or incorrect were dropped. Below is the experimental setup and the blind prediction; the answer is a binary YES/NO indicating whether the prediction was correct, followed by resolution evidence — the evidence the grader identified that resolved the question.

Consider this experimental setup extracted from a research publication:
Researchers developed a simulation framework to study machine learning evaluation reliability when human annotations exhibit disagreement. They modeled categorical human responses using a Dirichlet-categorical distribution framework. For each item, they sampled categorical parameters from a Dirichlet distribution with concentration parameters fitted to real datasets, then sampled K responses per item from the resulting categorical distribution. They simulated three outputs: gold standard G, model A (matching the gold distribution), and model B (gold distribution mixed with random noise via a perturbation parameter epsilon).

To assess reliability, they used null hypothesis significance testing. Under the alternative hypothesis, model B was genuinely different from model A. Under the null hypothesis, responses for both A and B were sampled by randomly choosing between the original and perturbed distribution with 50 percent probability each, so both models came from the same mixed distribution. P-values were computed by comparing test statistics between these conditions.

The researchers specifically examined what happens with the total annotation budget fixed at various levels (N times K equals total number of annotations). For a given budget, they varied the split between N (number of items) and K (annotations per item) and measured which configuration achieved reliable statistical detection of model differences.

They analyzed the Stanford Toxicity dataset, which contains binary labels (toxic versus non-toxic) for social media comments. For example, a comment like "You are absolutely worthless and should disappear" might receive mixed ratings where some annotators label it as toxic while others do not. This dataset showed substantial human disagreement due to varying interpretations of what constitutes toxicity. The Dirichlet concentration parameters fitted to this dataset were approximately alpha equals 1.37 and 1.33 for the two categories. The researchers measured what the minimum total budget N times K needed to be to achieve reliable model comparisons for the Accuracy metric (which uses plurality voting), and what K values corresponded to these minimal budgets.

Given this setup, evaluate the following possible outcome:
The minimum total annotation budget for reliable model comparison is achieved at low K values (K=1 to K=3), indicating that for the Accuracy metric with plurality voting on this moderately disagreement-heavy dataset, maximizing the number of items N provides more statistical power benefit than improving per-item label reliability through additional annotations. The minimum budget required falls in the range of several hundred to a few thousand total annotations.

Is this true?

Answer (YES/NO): YES